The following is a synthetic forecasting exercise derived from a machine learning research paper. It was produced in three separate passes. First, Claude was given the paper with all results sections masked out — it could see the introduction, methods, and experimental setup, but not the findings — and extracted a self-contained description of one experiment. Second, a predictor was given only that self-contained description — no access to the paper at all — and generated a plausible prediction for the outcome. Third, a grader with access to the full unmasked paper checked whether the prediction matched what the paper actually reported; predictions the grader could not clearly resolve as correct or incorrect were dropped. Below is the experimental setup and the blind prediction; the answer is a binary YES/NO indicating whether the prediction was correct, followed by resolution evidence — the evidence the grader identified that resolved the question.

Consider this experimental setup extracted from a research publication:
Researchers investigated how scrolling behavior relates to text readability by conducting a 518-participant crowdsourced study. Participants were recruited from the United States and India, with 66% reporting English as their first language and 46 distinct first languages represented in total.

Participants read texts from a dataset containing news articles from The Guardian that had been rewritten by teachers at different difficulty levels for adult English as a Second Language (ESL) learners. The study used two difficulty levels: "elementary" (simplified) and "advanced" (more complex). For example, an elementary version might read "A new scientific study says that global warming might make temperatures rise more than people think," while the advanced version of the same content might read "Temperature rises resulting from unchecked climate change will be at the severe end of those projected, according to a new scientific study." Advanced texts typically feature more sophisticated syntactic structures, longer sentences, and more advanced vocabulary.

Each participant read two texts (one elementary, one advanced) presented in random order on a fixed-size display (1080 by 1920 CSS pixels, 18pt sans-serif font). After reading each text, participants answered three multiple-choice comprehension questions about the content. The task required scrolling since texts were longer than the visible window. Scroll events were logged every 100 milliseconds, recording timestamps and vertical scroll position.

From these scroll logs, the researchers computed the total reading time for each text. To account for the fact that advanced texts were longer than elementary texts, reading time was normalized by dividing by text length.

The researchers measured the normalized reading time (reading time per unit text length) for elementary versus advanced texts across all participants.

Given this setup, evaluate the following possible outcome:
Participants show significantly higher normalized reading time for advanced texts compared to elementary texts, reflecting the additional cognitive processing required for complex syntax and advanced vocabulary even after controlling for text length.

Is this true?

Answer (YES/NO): NO